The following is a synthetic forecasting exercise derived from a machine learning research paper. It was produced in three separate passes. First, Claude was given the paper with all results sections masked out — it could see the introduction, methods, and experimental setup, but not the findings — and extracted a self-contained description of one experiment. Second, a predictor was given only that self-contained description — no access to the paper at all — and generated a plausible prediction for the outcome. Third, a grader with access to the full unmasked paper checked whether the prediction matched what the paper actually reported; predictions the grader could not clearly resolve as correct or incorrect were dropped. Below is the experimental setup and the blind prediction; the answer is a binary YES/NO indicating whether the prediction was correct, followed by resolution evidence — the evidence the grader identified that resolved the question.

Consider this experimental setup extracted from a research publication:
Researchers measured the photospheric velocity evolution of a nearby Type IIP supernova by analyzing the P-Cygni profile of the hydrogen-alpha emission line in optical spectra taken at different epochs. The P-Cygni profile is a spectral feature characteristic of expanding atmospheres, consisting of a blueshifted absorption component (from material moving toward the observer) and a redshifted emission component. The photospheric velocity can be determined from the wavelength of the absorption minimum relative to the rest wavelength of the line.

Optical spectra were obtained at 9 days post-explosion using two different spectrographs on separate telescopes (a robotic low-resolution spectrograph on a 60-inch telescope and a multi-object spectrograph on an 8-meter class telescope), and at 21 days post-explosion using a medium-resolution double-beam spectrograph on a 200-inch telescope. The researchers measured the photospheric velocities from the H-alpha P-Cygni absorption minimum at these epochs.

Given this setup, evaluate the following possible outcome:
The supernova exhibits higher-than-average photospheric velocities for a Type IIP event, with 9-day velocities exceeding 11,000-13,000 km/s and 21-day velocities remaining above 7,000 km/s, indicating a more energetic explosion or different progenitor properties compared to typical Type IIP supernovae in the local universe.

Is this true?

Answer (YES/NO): NO